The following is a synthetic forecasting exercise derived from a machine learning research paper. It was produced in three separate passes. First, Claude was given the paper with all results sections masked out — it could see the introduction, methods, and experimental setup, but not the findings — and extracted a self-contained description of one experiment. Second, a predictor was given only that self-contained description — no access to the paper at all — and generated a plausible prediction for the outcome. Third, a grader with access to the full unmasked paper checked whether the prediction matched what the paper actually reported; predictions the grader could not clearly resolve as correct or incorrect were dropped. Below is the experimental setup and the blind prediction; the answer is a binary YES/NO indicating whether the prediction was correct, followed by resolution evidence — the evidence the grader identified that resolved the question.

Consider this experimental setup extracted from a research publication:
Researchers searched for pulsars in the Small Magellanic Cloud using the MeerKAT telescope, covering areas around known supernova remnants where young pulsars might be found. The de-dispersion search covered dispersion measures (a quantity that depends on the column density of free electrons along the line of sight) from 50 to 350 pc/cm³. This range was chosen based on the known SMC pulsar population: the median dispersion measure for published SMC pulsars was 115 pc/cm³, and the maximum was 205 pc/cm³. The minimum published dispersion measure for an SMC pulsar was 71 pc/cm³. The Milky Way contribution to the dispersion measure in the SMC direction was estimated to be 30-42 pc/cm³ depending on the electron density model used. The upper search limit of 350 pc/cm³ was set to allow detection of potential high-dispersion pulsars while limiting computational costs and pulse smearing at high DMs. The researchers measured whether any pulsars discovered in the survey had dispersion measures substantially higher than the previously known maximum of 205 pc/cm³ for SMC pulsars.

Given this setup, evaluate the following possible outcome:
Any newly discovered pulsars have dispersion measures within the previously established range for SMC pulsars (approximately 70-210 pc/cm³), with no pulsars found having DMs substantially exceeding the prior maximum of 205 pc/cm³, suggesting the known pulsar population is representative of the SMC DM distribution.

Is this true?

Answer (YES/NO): NO